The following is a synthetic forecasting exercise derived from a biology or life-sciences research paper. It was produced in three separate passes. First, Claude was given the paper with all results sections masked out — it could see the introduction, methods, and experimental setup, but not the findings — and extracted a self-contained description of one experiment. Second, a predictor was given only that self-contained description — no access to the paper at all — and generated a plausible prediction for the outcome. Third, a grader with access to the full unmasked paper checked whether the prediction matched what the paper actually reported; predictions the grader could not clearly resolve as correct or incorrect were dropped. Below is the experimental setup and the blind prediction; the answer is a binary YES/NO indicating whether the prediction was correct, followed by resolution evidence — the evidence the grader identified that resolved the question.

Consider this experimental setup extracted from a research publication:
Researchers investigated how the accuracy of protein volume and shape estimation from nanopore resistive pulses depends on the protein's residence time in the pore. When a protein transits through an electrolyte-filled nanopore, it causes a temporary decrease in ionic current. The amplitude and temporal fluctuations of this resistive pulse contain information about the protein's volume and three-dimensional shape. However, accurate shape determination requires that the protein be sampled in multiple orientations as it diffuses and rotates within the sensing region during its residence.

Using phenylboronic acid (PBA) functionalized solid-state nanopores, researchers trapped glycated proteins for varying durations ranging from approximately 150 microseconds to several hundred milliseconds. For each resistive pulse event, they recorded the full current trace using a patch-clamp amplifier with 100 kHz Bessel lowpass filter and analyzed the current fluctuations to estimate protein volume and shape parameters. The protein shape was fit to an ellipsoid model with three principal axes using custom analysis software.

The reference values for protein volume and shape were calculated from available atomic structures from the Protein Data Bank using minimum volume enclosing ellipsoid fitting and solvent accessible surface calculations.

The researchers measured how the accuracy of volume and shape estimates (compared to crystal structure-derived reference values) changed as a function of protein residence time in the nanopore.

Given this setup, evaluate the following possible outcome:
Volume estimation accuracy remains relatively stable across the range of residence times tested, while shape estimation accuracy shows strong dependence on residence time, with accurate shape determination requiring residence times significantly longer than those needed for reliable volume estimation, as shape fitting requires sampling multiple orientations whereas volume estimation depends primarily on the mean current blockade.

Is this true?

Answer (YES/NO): NO